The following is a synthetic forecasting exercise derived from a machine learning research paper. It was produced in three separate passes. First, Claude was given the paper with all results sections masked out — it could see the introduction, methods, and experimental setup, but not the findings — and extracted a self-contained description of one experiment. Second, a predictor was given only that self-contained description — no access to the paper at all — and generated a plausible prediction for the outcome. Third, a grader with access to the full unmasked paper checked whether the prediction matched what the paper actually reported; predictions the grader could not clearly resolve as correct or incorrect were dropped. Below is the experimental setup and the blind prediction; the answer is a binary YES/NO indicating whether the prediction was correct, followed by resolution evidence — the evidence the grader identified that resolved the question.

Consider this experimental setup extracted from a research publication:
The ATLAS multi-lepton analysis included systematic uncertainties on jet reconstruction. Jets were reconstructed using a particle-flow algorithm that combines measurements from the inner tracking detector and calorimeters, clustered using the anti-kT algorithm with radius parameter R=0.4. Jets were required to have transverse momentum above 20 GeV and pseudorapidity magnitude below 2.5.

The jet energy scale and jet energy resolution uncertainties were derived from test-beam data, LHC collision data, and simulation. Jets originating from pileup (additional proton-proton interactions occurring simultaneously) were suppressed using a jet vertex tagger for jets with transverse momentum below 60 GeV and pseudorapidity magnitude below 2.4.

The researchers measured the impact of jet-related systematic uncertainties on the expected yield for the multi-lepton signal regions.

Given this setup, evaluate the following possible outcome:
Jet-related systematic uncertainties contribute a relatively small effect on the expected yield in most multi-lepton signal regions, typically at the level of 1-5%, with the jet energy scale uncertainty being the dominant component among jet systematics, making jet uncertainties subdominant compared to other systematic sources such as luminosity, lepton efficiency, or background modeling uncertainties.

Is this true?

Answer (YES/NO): NO